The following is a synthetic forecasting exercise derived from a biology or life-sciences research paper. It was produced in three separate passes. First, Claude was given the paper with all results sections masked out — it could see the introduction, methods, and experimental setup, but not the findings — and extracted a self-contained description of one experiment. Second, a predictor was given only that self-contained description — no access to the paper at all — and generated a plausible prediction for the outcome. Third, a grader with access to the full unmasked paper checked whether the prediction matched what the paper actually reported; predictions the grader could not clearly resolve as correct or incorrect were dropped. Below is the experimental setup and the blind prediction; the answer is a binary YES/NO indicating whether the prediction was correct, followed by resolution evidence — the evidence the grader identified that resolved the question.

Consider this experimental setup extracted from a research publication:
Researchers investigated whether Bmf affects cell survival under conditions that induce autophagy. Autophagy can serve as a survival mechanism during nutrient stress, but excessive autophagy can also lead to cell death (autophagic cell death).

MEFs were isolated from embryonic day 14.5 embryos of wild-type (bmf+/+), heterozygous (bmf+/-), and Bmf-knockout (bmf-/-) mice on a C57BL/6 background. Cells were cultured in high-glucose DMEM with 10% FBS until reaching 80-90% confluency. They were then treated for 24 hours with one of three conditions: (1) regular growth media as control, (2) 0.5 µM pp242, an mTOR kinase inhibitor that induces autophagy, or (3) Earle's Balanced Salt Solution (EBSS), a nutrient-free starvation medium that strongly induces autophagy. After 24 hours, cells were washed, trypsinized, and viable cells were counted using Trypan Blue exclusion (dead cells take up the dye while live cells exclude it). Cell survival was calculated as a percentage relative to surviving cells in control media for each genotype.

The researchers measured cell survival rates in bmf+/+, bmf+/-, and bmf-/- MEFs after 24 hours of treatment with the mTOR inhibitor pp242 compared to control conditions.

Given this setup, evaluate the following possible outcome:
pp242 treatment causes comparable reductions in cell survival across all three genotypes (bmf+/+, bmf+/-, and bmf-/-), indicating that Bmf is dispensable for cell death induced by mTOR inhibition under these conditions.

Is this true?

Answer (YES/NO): NO